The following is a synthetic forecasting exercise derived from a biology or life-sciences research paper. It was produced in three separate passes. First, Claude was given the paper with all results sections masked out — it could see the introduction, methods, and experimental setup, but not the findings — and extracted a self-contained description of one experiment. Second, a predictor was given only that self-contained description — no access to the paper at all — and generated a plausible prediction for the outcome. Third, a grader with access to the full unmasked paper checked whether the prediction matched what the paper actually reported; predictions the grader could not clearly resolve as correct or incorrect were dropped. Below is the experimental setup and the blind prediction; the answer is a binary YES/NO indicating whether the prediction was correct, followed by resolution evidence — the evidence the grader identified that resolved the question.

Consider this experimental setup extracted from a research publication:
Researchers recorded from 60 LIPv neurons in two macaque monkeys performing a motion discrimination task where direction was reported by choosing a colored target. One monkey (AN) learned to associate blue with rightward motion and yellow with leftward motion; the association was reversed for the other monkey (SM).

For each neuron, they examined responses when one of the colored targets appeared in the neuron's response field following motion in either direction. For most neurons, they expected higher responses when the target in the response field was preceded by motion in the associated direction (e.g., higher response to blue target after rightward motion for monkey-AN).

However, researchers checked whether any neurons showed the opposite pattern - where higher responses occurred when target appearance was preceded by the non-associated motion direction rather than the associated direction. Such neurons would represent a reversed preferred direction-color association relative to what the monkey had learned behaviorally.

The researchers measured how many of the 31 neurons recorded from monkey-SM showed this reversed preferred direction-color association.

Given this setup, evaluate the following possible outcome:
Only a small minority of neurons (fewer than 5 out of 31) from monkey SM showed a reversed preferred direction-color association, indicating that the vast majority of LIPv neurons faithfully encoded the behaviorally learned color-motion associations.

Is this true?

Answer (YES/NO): NO